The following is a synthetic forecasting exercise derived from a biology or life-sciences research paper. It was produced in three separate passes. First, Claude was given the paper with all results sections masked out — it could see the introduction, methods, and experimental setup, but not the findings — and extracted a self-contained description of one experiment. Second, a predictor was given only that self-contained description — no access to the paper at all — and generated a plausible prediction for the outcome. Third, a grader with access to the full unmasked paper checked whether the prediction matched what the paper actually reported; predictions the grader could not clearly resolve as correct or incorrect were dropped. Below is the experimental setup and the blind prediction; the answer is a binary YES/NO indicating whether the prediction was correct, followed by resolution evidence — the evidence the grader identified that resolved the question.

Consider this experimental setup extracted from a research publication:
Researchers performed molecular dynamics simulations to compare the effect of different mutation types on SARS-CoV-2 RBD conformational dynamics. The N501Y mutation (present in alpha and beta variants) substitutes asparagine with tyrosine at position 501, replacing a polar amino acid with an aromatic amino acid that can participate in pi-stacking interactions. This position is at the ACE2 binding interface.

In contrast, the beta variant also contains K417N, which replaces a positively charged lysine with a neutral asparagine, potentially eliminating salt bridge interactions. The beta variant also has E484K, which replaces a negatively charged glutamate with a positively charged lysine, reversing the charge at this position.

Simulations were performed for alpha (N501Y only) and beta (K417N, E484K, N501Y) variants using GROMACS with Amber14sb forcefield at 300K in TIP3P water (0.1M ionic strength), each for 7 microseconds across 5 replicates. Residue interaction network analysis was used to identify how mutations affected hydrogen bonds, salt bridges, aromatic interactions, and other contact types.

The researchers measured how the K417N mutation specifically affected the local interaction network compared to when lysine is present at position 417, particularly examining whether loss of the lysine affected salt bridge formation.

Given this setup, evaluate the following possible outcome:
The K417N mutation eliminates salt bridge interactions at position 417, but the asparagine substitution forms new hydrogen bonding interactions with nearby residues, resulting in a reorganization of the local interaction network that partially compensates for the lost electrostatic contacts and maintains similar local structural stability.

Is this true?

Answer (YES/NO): NO